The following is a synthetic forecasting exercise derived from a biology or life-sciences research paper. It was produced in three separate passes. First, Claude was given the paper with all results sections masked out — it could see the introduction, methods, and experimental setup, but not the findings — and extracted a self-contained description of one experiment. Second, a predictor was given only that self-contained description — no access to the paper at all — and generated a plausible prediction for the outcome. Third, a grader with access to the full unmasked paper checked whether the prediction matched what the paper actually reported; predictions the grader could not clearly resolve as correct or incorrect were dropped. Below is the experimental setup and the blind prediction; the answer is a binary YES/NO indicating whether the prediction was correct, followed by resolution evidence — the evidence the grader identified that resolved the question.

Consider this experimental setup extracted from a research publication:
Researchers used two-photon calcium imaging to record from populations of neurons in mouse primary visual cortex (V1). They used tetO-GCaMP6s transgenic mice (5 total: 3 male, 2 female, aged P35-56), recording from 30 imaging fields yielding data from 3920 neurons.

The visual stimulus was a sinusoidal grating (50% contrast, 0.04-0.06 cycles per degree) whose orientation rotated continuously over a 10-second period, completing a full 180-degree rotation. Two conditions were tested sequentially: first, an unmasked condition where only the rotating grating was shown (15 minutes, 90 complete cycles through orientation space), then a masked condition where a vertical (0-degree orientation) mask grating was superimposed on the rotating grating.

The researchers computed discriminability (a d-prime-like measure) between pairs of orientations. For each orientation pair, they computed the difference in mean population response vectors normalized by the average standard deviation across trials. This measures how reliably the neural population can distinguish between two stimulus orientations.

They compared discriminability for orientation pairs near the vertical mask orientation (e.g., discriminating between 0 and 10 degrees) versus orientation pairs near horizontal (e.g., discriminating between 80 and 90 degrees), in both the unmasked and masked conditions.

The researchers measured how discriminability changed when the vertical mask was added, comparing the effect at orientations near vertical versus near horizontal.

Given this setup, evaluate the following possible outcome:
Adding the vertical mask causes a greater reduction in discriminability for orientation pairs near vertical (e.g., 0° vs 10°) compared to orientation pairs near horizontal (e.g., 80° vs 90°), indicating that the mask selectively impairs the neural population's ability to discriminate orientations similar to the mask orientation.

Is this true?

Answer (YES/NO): NO